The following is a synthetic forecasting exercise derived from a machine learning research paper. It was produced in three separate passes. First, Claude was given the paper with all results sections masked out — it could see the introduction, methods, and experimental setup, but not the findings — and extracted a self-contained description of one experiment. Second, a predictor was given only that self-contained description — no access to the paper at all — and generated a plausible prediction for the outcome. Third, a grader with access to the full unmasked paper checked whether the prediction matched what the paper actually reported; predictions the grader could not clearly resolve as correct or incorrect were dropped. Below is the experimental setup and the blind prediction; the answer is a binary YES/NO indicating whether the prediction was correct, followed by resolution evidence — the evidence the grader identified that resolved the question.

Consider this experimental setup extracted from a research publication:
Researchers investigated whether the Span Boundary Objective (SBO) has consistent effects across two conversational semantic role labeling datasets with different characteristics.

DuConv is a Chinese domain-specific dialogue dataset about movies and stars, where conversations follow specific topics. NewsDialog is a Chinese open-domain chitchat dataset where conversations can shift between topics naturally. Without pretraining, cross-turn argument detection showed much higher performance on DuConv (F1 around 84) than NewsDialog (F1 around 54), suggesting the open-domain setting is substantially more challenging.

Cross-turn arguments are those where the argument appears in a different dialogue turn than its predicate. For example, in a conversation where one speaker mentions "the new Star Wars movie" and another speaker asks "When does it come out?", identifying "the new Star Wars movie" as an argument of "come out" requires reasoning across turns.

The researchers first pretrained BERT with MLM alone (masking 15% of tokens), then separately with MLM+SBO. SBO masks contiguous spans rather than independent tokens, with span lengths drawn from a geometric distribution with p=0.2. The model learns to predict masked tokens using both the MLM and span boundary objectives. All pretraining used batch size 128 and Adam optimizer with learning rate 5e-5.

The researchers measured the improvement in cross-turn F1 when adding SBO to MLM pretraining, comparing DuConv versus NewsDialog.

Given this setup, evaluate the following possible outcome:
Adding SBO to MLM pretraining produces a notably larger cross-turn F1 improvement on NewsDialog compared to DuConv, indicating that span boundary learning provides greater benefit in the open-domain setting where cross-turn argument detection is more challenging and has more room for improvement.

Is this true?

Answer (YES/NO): YES